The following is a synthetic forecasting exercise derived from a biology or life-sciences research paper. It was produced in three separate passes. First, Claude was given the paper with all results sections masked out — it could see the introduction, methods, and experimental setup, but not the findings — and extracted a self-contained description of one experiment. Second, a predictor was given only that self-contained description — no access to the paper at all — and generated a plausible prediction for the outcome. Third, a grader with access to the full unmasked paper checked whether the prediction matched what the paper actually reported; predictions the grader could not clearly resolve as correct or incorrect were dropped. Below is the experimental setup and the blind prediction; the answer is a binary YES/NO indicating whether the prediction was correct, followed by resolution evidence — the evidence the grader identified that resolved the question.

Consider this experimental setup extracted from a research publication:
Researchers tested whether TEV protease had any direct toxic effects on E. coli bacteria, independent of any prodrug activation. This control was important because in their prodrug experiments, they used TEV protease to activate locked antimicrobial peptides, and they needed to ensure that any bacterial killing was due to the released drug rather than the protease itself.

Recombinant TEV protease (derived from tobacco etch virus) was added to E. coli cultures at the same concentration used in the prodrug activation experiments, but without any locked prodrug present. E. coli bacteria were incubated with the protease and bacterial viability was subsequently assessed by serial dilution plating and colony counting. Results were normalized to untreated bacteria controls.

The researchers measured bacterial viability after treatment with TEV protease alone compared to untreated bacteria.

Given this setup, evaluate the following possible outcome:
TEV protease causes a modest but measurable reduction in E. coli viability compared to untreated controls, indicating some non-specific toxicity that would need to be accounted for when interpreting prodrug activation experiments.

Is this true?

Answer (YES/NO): NO